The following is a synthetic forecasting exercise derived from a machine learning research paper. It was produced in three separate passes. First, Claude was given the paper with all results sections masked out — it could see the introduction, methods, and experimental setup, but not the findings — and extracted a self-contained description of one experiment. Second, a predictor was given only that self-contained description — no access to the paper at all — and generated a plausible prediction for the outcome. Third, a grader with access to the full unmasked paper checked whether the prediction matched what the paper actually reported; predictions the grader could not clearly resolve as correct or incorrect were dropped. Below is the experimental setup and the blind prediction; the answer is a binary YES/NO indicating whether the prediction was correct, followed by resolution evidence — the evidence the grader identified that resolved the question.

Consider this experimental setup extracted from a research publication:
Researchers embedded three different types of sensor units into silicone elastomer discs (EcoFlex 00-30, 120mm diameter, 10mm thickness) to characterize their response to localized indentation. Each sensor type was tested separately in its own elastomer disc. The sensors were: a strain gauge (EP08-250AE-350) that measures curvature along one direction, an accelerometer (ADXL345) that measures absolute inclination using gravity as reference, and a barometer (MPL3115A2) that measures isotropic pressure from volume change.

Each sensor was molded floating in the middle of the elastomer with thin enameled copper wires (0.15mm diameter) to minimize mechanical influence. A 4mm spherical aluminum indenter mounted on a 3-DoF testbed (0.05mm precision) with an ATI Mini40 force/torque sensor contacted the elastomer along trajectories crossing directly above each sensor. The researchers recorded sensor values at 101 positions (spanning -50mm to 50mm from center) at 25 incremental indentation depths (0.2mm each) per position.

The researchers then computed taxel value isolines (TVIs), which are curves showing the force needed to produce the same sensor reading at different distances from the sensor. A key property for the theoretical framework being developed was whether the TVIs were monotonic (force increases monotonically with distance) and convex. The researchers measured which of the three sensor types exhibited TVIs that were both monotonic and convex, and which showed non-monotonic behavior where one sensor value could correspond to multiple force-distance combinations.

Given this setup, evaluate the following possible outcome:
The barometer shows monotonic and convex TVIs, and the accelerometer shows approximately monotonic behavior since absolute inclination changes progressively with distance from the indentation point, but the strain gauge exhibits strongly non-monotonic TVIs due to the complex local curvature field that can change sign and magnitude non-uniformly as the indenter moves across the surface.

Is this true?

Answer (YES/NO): YES